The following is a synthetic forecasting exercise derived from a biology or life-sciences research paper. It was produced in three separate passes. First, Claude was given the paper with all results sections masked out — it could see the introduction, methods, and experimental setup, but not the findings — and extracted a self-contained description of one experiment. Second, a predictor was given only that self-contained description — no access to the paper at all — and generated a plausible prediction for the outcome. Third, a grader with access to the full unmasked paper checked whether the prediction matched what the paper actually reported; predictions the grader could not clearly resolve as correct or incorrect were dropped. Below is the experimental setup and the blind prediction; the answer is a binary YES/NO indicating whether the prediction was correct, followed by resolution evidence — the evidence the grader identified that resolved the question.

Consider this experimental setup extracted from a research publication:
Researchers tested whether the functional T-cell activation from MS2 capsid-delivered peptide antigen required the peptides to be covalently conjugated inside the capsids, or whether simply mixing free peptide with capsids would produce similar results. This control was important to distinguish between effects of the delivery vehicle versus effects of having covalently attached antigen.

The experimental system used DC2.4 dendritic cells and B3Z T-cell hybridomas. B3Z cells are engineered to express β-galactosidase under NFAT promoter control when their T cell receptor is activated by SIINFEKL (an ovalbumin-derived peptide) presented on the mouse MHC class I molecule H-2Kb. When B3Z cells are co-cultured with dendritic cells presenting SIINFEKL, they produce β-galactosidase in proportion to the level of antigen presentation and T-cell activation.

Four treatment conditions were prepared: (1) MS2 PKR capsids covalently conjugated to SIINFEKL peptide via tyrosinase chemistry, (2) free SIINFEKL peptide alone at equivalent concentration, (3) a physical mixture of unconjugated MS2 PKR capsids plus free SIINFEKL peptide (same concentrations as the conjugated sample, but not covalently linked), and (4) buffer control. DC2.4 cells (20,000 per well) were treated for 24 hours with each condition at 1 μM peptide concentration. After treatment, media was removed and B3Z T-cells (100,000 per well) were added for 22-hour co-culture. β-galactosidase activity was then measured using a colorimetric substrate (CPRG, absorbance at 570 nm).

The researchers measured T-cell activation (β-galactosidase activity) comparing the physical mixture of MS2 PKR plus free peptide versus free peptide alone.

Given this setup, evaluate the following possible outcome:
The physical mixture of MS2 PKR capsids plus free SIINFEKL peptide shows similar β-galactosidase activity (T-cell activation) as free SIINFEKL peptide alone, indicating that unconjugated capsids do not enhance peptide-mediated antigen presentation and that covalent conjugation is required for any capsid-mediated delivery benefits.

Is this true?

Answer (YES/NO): NO